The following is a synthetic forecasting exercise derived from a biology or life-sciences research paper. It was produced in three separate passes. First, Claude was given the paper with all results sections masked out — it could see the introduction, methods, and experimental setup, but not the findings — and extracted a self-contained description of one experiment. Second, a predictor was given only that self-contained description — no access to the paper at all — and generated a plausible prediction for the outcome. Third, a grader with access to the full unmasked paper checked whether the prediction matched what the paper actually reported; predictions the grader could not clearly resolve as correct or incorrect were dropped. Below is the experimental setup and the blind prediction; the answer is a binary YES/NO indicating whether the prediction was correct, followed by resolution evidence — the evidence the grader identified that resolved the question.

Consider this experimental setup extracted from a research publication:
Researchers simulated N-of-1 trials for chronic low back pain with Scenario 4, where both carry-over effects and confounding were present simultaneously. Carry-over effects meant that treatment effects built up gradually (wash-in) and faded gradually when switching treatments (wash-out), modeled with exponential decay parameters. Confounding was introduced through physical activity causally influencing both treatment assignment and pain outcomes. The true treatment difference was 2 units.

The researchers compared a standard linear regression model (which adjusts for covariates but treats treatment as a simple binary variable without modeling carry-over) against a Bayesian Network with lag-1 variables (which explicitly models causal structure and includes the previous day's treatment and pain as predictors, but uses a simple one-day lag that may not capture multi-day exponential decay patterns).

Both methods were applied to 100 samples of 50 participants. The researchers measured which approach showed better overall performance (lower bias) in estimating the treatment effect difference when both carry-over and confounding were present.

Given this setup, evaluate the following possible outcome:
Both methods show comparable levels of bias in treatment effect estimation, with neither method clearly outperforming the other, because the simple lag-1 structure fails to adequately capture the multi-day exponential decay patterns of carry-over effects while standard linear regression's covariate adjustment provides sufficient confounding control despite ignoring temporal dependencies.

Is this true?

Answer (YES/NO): NO